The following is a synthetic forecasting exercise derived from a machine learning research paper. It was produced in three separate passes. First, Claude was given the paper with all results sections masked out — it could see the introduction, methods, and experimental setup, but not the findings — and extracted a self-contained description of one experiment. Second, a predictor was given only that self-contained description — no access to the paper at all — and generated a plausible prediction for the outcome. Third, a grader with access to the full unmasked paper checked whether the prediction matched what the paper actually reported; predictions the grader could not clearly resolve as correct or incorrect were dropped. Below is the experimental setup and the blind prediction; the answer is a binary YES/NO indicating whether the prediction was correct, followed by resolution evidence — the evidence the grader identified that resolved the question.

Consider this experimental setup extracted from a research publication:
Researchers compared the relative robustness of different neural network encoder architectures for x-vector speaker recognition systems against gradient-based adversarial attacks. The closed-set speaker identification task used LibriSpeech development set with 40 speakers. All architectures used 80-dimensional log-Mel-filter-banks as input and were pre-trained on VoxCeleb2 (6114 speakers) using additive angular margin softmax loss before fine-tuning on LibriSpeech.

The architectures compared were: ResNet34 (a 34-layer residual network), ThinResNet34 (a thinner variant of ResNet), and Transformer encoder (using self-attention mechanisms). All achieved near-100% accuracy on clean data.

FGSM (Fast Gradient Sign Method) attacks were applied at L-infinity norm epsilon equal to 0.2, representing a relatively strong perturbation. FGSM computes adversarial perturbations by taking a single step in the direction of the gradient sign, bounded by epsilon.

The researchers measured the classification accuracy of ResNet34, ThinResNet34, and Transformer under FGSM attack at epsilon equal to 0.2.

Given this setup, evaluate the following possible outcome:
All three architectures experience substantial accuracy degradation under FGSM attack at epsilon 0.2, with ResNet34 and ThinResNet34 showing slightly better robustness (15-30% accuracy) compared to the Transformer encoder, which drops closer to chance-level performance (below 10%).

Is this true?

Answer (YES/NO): NO